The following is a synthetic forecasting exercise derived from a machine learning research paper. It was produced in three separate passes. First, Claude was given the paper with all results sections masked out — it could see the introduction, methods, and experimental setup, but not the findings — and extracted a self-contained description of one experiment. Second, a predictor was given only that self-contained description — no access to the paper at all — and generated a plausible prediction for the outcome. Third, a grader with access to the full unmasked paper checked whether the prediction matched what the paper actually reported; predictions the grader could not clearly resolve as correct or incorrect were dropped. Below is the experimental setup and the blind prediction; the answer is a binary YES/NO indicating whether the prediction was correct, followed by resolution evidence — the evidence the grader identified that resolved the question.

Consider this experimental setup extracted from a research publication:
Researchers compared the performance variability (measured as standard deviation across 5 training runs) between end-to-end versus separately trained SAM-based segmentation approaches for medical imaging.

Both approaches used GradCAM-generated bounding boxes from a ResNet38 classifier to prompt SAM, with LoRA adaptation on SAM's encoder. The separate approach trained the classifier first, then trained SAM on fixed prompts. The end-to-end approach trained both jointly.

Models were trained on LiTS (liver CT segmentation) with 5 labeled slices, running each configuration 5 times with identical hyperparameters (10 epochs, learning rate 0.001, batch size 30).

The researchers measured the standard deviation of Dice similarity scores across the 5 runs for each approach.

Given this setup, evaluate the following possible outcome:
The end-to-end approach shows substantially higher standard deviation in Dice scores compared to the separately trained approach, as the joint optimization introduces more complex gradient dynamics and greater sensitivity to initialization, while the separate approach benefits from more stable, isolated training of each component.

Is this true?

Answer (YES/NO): NO